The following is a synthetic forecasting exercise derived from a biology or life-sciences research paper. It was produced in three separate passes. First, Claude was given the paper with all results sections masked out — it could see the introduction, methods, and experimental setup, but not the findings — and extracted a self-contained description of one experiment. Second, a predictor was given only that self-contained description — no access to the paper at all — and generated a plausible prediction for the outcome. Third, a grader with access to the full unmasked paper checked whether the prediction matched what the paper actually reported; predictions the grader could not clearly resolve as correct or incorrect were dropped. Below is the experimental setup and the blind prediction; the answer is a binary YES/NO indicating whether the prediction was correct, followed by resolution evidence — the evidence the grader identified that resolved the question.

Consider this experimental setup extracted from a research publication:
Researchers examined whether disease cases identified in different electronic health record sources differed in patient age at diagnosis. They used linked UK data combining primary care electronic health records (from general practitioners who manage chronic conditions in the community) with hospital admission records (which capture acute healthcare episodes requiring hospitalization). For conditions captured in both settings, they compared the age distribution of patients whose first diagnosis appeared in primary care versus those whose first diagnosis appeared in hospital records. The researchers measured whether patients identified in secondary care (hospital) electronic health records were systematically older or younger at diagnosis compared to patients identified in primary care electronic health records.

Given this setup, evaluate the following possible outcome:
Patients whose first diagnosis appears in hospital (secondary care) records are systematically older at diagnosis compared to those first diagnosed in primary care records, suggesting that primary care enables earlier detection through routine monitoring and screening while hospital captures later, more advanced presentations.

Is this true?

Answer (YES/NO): YES